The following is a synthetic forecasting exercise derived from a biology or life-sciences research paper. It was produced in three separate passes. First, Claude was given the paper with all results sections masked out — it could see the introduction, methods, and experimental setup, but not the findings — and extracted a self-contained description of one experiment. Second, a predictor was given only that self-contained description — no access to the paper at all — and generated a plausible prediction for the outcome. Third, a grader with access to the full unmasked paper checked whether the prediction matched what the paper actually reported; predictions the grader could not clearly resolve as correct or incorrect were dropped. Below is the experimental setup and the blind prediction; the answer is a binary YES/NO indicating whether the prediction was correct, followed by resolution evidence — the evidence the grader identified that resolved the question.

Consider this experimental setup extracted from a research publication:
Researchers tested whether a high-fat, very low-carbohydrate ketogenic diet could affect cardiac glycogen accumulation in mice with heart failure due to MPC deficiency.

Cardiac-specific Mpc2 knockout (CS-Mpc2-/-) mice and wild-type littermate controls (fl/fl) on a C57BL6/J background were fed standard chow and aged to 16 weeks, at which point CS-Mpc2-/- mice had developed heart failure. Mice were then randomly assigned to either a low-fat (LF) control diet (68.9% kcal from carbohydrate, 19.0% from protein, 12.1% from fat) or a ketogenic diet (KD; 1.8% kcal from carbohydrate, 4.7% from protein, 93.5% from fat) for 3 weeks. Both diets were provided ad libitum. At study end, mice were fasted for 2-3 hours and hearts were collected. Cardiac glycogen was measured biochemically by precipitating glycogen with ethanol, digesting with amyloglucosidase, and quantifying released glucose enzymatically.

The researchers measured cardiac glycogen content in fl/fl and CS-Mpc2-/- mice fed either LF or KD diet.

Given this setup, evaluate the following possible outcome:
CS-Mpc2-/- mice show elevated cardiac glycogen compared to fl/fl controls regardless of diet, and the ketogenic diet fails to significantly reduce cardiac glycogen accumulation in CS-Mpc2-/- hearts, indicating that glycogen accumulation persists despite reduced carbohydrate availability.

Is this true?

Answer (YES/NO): NO